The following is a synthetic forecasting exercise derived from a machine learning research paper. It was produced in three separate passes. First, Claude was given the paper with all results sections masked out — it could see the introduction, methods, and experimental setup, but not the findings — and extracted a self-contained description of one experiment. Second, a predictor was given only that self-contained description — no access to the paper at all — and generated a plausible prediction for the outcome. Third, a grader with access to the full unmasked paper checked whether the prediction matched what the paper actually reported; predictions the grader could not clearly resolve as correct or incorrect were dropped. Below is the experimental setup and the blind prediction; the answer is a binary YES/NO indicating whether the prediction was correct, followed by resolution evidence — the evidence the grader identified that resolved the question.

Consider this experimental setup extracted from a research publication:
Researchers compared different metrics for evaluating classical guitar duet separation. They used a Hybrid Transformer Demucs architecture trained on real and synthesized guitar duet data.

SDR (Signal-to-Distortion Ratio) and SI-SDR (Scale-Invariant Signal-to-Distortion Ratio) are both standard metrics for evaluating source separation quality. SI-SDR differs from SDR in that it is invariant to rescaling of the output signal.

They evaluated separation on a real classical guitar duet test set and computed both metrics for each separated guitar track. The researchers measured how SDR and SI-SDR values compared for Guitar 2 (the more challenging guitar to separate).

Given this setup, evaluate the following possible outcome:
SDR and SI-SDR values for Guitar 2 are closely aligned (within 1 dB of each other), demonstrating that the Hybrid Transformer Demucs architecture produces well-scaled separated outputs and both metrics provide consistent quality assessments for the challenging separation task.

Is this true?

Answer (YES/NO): NO